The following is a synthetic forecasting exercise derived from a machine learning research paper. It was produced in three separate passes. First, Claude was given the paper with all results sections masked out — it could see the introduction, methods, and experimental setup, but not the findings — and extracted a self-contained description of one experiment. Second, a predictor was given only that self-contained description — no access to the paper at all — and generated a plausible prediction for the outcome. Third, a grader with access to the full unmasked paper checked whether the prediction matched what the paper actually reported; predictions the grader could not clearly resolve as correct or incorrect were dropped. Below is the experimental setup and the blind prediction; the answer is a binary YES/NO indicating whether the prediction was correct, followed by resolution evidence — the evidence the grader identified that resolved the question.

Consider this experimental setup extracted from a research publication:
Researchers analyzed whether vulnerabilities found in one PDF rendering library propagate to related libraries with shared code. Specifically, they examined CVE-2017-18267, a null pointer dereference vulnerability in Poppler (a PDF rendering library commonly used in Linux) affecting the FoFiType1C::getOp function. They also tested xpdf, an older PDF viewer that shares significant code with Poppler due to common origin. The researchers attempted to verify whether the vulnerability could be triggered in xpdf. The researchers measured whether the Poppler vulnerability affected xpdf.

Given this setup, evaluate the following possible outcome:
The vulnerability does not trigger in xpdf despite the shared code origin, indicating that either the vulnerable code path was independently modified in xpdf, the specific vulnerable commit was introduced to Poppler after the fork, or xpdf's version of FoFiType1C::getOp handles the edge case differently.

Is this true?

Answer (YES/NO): NO